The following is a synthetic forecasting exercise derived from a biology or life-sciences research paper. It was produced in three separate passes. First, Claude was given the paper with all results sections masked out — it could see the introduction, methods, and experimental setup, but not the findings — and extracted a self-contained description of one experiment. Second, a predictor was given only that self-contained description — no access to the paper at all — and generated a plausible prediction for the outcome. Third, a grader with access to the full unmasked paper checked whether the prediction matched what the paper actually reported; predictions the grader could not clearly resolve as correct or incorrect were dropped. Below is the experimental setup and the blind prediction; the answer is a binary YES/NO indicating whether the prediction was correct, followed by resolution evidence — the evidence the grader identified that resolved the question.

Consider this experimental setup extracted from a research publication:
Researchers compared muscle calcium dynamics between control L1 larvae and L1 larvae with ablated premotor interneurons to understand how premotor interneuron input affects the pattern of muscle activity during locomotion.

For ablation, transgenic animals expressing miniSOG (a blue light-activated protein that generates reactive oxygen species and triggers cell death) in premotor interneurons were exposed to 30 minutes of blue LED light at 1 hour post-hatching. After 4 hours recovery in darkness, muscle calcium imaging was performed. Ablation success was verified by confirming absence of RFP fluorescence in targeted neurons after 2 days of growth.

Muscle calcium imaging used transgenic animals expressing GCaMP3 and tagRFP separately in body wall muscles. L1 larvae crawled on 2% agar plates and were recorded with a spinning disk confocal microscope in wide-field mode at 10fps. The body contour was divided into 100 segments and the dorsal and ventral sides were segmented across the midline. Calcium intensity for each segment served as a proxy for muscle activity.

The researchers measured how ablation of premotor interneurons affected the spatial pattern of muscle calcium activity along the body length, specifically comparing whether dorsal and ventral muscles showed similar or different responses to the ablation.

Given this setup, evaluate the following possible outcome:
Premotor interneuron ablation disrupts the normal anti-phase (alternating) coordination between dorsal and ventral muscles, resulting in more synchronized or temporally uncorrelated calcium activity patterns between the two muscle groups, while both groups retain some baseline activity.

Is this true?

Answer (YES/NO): NO